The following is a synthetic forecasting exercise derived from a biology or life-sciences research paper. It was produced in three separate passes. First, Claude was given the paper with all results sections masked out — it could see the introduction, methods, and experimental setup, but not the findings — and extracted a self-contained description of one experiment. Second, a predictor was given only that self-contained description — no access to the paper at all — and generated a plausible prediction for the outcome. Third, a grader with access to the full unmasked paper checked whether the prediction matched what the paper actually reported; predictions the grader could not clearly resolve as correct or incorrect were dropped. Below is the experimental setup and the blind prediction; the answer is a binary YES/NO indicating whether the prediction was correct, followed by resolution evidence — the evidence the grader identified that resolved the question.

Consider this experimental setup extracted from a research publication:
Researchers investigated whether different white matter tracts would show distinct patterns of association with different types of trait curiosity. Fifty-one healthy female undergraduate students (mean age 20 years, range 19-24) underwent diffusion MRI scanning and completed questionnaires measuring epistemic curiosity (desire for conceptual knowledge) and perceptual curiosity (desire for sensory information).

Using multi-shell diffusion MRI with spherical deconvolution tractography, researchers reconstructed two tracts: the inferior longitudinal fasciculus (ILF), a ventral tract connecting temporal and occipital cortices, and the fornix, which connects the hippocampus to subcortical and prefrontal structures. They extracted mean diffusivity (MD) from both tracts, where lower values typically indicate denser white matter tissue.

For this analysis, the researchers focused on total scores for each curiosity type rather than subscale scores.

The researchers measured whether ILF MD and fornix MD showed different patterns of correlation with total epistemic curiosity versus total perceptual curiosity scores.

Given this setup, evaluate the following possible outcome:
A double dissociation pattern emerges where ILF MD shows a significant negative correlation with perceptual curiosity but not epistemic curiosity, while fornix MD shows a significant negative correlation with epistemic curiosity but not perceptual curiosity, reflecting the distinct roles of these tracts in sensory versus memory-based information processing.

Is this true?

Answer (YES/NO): NO